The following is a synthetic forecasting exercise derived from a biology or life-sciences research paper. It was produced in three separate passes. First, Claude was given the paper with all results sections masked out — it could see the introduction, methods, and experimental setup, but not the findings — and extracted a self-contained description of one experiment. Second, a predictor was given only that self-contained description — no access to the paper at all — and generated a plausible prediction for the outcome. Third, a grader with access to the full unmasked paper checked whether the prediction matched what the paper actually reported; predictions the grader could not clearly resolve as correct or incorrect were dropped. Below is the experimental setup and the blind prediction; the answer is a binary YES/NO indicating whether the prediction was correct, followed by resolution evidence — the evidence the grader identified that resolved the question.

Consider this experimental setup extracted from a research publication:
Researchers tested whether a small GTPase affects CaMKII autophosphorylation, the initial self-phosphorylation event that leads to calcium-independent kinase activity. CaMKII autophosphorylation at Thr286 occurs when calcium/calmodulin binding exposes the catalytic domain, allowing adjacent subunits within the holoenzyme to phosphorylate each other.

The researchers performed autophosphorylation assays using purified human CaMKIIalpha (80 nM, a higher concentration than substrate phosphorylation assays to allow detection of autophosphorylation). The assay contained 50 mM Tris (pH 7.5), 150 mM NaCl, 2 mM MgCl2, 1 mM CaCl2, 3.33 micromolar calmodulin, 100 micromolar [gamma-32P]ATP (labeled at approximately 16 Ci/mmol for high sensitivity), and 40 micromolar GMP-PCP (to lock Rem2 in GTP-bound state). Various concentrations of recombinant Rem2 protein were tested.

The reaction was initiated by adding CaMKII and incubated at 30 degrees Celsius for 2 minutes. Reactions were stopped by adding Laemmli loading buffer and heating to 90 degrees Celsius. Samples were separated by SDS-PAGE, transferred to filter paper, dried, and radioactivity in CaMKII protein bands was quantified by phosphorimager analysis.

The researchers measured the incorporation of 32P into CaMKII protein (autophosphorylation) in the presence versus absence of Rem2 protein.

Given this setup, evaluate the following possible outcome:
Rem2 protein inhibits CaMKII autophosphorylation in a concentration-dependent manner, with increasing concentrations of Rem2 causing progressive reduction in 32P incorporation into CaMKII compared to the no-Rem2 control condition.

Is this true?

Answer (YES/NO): NO